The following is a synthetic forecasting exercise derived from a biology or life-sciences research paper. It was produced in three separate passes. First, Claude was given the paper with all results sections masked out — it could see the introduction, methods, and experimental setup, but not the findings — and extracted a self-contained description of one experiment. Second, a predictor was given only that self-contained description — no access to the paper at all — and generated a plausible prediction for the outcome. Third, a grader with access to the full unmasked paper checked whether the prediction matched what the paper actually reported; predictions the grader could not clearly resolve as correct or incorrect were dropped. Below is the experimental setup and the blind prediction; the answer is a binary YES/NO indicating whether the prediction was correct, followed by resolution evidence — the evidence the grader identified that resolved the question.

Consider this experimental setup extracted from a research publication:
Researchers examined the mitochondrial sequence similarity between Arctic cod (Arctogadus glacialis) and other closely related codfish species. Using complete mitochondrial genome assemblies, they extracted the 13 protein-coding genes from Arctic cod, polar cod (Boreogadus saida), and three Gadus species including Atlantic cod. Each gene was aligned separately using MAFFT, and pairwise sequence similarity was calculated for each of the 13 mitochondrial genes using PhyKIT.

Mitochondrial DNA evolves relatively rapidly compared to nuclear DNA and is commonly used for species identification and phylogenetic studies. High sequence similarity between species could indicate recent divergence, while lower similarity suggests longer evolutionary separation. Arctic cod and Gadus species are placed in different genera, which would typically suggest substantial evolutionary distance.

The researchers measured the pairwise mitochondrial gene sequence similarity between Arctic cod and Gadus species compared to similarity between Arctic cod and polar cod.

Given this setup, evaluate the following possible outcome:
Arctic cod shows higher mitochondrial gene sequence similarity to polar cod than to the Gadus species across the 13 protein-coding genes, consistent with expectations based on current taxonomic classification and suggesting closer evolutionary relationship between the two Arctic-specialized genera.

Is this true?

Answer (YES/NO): NO